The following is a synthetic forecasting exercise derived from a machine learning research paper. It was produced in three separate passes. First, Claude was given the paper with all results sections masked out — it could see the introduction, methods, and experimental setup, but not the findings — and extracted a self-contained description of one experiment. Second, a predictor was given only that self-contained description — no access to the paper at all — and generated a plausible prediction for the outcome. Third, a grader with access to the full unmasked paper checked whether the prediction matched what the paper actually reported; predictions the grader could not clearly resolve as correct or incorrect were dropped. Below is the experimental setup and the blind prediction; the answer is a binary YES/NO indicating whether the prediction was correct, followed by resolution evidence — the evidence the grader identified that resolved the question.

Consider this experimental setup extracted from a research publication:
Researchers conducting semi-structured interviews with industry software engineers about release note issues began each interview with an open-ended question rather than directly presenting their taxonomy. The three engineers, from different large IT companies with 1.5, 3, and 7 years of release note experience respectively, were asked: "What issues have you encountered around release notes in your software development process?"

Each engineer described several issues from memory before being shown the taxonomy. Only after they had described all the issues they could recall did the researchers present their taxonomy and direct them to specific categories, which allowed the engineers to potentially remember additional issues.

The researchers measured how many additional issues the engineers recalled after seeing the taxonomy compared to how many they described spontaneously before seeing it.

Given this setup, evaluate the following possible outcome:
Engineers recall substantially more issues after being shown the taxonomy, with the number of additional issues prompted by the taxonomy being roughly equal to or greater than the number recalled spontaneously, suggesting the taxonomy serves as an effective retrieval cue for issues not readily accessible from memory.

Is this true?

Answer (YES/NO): NO